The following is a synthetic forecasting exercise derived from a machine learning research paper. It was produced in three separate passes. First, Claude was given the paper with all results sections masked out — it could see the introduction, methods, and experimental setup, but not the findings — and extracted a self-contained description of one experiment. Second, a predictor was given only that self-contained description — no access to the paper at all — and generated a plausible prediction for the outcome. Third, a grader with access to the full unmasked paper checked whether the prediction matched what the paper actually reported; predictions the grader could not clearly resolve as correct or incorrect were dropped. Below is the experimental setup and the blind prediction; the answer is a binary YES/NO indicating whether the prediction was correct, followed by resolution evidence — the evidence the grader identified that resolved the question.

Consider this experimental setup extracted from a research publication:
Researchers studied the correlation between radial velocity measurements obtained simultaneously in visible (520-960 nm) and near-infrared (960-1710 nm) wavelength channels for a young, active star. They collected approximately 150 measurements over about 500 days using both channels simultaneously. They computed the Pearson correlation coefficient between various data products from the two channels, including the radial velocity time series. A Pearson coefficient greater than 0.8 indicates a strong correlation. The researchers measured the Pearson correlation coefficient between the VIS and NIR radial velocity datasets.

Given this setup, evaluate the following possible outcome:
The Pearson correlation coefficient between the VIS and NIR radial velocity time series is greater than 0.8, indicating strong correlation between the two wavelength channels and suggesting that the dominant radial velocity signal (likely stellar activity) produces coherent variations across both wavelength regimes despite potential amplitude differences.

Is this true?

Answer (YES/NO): YES